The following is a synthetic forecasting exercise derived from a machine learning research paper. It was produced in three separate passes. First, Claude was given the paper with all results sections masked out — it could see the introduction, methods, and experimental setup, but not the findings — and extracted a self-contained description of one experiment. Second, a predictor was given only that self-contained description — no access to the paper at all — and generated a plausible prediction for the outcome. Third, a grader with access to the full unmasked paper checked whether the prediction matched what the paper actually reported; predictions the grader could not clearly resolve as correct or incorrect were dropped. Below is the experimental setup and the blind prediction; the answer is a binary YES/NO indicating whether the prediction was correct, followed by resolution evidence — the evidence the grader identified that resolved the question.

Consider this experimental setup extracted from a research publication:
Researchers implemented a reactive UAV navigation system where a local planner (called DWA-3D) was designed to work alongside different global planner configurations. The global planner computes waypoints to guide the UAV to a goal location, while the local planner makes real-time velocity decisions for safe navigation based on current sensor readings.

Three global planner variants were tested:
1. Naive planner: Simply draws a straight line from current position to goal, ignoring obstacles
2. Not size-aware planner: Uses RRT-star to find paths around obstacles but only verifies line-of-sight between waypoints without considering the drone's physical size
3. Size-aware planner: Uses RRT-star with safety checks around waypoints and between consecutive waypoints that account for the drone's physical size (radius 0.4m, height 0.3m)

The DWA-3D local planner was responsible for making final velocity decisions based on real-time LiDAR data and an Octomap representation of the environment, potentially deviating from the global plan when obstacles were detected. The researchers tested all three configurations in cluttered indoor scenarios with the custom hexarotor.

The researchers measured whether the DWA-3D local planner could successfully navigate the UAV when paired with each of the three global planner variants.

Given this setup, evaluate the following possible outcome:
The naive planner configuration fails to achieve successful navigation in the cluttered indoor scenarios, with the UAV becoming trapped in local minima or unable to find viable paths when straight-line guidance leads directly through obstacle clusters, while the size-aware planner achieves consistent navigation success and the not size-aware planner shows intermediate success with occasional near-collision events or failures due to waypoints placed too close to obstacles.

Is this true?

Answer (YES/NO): NO